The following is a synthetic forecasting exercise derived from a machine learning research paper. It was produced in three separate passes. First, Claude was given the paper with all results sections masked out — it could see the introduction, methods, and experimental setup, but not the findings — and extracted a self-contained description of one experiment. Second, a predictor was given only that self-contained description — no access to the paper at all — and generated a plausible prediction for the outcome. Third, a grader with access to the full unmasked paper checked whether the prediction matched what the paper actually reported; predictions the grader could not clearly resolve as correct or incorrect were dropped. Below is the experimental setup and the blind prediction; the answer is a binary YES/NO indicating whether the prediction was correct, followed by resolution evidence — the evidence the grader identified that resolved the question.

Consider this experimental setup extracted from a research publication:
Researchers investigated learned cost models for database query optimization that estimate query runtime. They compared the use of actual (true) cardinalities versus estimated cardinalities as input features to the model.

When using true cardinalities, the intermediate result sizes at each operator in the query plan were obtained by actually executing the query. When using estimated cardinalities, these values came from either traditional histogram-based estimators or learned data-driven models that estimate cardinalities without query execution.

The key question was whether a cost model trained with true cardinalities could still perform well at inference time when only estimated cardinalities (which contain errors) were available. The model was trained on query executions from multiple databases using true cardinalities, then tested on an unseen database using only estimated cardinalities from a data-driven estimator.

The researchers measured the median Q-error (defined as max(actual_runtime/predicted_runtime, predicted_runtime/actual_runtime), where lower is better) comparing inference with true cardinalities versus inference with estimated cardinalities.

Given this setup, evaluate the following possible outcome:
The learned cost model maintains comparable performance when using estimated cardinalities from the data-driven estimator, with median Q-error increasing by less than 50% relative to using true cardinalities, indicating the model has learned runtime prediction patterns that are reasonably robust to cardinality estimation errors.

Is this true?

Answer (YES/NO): YES